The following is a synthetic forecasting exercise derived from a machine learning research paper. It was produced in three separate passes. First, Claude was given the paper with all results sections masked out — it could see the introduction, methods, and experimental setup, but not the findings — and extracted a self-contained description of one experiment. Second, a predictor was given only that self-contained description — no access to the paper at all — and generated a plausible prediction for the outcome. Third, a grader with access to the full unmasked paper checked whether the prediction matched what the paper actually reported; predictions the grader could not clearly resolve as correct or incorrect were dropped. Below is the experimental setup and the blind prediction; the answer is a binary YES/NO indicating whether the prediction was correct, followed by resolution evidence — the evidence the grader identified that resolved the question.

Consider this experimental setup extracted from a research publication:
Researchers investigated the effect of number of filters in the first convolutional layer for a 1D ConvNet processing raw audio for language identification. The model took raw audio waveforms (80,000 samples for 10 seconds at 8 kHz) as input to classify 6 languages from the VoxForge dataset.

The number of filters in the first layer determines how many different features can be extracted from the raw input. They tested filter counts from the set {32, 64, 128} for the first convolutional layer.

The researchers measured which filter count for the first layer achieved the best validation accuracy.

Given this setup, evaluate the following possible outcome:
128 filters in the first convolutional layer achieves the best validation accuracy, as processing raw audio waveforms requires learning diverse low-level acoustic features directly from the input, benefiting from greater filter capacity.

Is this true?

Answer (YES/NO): YES